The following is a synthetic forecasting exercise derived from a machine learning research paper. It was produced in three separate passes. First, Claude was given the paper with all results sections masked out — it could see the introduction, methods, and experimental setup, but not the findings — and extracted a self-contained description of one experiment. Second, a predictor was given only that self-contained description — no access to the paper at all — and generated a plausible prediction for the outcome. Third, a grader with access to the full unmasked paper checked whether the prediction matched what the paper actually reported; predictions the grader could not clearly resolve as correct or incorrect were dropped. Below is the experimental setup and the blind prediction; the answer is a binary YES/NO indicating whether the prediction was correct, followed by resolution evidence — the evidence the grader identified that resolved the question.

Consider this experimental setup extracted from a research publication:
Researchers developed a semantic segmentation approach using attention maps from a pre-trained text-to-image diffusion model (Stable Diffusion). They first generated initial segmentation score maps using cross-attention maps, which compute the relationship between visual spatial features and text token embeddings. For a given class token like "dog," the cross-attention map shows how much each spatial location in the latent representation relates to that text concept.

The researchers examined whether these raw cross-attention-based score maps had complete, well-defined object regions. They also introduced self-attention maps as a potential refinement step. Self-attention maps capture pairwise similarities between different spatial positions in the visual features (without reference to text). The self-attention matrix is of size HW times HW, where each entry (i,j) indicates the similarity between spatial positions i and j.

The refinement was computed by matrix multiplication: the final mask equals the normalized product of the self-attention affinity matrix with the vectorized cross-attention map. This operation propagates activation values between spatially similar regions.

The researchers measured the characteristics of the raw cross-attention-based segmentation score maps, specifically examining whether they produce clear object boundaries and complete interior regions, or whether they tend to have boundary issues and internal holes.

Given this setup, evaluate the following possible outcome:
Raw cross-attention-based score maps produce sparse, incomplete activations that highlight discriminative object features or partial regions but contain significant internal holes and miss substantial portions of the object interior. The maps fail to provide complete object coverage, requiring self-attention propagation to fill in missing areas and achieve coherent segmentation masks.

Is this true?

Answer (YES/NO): NO